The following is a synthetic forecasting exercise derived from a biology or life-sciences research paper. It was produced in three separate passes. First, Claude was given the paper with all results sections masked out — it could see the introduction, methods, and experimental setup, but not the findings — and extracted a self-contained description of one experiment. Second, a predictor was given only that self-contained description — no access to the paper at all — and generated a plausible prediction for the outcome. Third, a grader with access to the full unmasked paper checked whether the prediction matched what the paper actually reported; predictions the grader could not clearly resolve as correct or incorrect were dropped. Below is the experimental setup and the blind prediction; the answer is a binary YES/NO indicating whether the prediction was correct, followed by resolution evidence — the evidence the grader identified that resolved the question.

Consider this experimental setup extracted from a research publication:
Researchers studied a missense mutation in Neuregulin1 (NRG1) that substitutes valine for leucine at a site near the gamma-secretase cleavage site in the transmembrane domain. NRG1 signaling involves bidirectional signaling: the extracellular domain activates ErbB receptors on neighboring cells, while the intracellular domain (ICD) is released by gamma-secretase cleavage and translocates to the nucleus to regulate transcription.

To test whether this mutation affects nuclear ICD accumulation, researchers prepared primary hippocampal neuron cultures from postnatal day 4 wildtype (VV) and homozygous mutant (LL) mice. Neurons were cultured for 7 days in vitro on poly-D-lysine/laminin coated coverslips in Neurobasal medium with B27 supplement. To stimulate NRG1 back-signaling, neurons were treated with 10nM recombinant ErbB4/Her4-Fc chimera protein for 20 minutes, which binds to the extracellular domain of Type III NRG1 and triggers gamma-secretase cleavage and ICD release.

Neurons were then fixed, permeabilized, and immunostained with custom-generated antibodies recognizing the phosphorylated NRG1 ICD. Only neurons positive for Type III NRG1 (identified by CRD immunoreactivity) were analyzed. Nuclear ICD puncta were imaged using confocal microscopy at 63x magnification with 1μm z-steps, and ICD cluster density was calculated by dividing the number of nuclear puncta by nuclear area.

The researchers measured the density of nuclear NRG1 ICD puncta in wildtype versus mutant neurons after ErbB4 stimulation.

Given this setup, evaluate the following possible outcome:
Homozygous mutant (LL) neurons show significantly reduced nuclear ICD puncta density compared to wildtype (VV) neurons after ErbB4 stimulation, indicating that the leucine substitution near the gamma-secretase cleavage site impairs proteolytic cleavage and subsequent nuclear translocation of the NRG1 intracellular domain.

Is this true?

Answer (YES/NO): YES